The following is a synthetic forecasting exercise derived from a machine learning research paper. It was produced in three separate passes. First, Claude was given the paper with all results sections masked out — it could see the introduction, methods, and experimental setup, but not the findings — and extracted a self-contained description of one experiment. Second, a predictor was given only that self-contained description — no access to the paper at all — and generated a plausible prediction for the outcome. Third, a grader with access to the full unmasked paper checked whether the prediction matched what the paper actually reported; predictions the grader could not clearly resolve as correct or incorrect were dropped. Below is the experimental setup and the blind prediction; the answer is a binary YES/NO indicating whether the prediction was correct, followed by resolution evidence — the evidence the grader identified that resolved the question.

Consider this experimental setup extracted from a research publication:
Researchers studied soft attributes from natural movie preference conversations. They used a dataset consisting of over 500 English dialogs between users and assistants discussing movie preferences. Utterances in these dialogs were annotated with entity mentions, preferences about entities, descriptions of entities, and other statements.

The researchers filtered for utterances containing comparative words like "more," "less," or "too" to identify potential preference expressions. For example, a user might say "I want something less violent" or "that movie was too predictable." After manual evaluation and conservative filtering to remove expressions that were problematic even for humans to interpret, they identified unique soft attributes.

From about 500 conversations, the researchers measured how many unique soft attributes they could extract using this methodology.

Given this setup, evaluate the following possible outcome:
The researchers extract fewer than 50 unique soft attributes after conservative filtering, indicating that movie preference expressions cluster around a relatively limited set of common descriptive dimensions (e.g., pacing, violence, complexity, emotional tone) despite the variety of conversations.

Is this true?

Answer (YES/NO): NO